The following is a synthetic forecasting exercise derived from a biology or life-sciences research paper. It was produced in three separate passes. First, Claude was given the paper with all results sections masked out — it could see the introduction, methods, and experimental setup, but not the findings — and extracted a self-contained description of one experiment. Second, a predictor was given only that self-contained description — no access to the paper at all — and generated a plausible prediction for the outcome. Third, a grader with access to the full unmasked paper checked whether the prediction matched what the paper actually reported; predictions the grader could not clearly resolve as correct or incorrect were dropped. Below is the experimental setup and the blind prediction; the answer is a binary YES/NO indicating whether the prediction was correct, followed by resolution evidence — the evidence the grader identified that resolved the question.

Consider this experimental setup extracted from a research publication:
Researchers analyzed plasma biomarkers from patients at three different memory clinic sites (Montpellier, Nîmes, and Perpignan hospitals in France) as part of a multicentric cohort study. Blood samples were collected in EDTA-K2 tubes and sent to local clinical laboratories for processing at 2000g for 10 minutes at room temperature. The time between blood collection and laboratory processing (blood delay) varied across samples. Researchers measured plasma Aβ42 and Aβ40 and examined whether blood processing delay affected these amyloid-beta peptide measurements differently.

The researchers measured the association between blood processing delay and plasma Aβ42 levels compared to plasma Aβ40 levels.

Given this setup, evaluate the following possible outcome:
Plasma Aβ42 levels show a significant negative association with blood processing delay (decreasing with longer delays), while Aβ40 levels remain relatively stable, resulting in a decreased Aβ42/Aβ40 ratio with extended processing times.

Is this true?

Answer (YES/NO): NO